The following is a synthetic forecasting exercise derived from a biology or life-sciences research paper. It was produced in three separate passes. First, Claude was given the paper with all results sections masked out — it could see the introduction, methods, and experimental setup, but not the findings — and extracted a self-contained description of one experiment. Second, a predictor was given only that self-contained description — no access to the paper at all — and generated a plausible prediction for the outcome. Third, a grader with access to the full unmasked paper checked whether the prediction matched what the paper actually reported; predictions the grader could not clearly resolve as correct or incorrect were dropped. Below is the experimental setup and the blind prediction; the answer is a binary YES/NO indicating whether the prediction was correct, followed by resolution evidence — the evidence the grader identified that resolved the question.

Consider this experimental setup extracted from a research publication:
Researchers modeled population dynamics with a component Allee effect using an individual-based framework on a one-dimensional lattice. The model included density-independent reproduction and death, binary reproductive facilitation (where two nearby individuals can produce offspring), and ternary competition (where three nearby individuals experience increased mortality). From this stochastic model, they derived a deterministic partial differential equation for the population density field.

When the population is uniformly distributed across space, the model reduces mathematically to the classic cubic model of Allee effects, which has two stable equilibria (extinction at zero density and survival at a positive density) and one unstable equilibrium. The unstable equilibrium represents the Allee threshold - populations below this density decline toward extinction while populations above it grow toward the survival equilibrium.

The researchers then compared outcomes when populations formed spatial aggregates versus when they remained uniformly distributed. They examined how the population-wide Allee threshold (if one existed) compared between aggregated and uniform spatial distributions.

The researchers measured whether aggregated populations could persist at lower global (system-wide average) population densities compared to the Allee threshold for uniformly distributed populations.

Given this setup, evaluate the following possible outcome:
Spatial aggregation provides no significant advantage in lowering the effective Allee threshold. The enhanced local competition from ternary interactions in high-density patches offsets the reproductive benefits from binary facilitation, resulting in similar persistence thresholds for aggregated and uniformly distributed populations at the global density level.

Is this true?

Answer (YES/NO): NO